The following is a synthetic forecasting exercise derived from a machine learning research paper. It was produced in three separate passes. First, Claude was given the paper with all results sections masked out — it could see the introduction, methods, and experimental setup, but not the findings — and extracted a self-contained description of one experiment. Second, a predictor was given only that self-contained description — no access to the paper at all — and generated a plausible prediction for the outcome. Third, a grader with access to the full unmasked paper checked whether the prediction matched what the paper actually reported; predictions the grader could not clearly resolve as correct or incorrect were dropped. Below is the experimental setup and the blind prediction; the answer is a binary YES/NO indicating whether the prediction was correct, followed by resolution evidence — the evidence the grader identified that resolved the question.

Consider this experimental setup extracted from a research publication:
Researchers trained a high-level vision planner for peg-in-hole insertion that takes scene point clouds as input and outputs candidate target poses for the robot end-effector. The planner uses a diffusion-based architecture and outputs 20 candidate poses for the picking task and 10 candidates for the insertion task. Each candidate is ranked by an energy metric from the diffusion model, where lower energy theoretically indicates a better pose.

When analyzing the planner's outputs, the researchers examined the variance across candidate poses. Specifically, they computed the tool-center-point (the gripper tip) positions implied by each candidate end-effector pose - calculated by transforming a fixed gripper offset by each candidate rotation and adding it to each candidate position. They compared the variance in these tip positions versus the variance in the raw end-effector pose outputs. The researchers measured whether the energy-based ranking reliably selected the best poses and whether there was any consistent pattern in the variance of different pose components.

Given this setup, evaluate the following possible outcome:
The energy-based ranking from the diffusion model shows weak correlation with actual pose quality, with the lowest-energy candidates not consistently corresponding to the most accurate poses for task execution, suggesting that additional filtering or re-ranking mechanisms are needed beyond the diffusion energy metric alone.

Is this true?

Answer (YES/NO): YES